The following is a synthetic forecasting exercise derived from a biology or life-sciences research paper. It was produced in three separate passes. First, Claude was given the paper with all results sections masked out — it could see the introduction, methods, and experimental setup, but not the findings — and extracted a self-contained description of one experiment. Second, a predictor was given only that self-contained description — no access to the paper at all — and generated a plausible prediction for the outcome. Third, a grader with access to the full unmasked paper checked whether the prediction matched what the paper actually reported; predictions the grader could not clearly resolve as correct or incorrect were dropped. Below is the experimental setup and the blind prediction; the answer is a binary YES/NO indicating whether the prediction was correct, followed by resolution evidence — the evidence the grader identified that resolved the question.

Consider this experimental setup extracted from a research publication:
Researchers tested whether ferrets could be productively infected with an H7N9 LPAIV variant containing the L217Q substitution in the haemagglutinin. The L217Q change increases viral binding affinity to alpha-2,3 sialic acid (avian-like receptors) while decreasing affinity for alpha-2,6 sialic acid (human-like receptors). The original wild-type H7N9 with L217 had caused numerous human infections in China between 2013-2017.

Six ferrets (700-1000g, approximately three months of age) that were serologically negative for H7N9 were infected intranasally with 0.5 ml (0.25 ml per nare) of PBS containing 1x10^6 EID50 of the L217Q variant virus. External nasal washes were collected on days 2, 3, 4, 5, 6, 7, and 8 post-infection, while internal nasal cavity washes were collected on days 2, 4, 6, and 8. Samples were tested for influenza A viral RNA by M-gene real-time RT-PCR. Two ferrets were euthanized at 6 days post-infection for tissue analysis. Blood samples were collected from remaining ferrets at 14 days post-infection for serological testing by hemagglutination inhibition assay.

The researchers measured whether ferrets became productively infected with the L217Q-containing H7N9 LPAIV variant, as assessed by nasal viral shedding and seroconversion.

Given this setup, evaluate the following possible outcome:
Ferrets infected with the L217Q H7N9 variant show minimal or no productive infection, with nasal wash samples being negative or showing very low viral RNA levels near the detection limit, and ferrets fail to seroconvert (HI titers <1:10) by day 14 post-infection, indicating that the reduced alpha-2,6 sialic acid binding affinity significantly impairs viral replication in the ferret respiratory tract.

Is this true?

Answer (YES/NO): NO